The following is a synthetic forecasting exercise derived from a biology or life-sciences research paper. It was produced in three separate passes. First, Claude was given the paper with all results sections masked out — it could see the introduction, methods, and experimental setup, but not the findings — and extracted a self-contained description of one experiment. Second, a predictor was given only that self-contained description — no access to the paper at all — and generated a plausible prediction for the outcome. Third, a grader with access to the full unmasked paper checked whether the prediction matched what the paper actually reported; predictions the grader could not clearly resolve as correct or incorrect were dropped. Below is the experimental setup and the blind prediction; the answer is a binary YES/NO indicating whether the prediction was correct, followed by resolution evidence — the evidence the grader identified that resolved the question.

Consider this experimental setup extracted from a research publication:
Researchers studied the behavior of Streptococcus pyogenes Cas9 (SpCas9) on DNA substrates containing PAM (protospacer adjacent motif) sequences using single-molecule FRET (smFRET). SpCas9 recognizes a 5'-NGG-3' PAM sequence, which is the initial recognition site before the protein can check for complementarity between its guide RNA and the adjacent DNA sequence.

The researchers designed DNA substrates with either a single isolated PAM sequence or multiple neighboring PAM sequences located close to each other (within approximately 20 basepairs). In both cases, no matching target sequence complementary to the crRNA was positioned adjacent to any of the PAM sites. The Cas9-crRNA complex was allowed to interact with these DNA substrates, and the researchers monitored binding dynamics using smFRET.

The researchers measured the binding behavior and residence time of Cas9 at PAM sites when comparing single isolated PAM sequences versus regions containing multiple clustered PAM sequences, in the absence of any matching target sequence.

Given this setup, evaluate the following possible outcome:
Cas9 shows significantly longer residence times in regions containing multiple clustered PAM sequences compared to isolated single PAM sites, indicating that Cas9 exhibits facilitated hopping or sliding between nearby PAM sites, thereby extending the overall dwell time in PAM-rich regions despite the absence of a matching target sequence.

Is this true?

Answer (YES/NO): YES